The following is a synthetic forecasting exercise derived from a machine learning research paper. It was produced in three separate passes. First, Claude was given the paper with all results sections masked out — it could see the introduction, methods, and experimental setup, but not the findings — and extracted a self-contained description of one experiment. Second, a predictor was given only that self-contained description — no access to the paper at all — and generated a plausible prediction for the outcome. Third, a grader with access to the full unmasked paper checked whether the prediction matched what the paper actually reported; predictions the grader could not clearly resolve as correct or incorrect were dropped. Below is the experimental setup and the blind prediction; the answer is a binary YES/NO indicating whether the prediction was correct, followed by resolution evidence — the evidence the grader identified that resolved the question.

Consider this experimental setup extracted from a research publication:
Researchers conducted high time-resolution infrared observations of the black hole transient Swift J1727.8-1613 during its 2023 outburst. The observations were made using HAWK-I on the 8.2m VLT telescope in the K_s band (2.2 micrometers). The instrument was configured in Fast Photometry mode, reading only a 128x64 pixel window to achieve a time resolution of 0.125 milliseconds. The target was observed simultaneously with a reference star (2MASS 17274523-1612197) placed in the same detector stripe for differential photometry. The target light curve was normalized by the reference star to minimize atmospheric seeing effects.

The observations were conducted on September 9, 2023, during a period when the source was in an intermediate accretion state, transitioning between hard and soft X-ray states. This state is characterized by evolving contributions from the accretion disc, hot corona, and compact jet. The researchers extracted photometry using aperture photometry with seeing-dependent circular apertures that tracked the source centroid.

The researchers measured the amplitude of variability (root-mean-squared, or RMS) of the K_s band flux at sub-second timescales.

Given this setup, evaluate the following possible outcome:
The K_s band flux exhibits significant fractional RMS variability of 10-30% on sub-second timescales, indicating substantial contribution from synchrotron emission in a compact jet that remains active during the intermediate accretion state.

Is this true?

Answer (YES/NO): YES